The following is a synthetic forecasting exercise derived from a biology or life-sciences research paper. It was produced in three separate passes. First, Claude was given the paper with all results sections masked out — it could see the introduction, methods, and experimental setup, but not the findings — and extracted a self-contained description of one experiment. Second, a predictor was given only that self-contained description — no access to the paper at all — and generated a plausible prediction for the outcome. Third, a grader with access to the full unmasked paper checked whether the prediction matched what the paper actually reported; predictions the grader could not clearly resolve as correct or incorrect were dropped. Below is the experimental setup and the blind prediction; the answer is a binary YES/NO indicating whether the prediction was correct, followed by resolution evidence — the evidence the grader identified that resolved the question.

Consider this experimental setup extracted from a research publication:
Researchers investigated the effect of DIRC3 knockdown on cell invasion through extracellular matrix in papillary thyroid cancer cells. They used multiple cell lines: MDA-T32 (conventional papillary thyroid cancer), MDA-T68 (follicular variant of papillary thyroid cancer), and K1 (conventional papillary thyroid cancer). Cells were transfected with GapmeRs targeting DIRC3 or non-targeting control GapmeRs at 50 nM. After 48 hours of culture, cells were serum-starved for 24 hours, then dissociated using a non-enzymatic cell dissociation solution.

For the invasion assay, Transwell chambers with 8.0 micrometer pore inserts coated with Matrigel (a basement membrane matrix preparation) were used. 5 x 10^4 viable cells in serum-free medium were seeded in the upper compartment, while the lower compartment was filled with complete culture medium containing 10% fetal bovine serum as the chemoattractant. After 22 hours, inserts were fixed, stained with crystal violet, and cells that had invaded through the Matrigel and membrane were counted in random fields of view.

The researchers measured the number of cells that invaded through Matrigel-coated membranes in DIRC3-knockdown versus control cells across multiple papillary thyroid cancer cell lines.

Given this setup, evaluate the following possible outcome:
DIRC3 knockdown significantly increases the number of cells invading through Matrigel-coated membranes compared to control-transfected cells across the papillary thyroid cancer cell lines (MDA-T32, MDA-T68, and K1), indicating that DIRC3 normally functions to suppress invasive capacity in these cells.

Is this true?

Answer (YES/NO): YES